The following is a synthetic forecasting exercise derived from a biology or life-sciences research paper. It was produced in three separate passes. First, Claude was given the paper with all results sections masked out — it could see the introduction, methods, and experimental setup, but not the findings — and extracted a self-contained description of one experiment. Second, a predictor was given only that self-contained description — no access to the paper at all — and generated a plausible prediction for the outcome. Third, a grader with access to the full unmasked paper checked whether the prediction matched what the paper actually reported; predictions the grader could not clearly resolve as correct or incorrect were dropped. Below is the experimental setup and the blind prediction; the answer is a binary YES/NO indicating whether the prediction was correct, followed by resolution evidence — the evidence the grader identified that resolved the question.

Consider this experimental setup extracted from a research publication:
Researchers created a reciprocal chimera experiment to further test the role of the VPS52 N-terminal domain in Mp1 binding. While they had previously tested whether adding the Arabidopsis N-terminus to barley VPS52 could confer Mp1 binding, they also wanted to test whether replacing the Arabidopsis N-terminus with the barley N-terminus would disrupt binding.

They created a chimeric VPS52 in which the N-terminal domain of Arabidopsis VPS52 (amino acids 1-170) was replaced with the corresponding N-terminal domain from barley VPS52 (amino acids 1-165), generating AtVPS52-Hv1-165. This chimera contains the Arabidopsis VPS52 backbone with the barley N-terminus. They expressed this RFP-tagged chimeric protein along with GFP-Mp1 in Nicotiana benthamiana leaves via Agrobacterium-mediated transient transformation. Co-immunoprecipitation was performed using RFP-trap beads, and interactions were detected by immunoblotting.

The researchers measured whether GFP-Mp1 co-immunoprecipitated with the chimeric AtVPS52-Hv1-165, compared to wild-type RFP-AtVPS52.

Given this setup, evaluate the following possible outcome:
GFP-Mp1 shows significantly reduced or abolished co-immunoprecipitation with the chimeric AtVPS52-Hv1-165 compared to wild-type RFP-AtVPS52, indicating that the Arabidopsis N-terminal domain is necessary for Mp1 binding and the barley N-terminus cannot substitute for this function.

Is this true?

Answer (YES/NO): YES